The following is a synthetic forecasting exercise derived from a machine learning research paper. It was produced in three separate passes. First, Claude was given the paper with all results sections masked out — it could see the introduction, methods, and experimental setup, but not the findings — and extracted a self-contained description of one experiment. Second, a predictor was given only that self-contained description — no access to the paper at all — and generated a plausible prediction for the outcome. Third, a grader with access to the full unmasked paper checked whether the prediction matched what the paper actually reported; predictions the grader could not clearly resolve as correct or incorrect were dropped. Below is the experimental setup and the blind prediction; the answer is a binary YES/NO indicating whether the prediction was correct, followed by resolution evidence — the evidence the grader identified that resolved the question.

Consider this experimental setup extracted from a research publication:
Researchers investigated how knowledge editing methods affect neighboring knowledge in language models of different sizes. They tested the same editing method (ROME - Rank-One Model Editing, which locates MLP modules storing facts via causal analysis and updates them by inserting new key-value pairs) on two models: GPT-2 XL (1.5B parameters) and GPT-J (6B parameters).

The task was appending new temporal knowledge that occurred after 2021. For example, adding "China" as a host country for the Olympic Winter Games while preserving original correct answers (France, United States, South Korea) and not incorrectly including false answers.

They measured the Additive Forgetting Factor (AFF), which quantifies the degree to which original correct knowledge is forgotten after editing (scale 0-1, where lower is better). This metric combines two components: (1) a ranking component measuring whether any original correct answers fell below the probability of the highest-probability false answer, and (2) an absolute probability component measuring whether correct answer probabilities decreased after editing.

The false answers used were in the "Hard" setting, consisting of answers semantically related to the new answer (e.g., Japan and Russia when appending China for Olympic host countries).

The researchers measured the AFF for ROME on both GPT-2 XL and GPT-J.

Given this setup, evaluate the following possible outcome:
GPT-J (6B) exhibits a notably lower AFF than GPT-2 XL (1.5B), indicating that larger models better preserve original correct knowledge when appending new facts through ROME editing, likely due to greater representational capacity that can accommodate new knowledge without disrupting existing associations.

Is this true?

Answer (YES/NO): NO